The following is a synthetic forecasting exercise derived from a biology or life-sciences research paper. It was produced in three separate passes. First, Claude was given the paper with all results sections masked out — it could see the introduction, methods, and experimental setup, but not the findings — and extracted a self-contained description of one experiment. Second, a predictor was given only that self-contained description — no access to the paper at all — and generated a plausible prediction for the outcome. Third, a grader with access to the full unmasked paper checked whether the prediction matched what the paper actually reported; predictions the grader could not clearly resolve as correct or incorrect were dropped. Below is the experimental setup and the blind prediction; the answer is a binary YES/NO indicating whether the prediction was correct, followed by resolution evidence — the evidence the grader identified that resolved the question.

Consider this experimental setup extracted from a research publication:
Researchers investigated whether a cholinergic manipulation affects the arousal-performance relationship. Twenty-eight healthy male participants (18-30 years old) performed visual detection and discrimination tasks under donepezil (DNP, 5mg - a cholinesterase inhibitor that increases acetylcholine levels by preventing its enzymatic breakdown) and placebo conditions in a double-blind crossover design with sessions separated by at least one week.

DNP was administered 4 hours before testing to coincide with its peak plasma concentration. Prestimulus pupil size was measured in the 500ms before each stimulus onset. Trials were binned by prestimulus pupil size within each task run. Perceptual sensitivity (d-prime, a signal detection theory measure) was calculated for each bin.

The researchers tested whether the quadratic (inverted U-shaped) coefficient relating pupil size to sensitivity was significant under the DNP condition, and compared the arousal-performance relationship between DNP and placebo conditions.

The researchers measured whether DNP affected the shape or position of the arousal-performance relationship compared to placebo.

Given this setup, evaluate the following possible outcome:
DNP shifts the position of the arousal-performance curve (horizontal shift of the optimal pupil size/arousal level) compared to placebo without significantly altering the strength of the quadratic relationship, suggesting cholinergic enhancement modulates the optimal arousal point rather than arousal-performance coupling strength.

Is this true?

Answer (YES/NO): NO